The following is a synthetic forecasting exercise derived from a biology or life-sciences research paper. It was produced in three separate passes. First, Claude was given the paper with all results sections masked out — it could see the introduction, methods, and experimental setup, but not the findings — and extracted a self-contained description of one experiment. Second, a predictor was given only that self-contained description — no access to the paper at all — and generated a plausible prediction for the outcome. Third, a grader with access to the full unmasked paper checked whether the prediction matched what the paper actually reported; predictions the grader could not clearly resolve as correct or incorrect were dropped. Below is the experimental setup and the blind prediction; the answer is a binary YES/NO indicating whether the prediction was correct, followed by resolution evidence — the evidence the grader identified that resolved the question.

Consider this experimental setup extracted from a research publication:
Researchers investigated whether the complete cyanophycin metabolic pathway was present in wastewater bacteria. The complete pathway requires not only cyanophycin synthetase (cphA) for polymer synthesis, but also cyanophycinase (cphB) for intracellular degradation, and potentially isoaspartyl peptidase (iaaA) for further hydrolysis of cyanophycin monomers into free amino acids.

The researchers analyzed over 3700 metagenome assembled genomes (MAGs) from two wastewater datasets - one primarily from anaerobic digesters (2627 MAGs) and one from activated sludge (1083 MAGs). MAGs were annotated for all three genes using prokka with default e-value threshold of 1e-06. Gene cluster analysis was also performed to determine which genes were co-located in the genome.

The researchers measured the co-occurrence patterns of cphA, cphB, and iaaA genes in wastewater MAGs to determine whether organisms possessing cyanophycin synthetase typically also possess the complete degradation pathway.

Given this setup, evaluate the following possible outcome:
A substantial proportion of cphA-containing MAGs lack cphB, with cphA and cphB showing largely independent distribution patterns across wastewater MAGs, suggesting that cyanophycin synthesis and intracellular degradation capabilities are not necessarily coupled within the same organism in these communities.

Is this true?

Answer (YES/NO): YES